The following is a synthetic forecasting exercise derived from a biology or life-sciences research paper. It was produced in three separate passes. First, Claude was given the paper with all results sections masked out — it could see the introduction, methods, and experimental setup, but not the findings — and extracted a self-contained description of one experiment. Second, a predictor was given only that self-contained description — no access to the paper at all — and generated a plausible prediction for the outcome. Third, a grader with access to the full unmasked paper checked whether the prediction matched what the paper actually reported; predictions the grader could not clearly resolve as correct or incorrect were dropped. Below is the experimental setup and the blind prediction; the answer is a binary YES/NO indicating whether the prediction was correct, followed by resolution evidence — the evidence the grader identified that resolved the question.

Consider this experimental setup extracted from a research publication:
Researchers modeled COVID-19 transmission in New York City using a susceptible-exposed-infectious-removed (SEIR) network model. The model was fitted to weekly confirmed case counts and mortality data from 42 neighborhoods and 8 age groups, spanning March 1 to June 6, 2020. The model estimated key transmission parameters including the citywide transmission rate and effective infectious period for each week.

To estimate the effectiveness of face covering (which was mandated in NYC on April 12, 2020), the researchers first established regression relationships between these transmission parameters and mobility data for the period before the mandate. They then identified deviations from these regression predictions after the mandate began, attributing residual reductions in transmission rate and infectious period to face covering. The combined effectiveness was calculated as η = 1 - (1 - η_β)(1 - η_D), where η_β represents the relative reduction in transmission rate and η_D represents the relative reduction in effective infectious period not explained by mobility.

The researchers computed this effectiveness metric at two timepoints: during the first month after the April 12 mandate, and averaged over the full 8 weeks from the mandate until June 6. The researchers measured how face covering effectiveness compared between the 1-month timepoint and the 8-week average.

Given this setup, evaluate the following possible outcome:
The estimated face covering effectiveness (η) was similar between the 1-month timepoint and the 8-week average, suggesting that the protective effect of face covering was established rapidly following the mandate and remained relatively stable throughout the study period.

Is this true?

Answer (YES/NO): NO